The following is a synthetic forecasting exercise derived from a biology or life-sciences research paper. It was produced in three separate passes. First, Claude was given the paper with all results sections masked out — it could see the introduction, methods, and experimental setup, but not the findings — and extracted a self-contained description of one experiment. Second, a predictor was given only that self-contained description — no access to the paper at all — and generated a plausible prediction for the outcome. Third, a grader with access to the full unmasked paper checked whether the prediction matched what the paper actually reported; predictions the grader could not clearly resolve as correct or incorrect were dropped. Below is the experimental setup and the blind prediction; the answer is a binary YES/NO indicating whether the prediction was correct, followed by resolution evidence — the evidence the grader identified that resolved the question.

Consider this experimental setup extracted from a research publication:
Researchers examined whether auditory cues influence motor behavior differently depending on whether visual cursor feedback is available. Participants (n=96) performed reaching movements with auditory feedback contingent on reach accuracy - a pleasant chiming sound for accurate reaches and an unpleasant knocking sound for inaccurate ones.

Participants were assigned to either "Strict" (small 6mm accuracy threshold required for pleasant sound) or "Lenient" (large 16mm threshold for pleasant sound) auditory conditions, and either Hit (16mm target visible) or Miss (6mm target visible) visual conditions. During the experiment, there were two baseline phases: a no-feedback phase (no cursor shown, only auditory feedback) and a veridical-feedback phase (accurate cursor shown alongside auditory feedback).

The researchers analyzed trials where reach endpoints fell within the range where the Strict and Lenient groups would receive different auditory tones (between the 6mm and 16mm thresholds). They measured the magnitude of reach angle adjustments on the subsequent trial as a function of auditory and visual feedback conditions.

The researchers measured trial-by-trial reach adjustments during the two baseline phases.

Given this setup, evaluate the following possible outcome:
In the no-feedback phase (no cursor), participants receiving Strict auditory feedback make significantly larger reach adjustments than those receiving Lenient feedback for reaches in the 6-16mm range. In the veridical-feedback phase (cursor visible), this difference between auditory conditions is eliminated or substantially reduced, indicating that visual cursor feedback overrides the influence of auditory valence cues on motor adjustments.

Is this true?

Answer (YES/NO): YES